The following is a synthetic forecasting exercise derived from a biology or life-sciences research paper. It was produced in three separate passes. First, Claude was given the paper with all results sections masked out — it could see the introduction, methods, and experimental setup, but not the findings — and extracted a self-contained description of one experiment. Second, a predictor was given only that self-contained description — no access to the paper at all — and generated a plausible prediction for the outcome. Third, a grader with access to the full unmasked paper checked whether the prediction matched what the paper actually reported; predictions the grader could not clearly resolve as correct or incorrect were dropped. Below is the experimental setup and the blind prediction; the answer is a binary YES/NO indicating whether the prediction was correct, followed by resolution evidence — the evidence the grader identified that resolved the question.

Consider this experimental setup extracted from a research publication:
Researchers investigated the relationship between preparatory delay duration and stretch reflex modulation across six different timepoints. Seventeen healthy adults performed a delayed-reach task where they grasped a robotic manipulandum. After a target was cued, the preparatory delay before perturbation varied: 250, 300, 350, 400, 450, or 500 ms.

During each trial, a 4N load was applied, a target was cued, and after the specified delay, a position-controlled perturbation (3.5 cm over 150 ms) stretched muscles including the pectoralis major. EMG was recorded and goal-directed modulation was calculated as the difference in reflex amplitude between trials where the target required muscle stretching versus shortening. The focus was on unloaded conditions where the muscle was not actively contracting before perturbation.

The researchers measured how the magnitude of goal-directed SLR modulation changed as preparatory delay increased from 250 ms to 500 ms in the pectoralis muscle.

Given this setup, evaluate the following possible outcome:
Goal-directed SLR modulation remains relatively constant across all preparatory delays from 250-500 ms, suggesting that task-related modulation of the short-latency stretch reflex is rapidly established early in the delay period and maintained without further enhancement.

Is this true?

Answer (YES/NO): NO